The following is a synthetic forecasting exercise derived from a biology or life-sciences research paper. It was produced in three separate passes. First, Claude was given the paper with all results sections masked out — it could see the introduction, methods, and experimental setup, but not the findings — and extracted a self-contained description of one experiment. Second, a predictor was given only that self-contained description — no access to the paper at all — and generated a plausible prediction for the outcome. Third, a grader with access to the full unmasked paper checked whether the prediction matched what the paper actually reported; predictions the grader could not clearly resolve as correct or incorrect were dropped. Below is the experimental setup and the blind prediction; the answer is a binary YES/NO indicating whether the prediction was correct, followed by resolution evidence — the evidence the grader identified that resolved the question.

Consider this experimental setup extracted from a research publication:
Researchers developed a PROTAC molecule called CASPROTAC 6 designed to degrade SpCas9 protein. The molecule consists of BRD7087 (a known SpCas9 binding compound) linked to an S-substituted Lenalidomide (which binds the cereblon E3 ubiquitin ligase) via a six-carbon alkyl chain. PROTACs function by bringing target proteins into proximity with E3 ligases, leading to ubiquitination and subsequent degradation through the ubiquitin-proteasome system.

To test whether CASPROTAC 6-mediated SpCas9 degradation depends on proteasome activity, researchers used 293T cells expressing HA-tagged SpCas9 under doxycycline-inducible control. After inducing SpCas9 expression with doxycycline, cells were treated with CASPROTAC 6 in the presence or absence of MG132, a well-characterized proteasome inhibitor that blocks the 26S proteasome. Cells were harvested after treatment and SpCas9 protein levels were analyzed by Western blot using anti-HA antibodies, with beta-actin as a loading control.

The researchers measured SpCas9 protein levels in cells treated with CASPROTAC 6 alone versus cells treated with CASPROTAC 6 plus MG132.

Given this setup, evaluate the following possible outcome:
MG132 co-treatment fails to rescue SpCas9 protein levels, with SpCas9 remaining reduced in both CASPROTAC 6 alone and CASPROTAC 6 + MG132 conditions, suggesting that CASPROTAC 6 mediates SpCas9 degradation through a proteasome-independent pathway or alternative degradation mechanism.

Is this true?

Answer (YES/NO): NO